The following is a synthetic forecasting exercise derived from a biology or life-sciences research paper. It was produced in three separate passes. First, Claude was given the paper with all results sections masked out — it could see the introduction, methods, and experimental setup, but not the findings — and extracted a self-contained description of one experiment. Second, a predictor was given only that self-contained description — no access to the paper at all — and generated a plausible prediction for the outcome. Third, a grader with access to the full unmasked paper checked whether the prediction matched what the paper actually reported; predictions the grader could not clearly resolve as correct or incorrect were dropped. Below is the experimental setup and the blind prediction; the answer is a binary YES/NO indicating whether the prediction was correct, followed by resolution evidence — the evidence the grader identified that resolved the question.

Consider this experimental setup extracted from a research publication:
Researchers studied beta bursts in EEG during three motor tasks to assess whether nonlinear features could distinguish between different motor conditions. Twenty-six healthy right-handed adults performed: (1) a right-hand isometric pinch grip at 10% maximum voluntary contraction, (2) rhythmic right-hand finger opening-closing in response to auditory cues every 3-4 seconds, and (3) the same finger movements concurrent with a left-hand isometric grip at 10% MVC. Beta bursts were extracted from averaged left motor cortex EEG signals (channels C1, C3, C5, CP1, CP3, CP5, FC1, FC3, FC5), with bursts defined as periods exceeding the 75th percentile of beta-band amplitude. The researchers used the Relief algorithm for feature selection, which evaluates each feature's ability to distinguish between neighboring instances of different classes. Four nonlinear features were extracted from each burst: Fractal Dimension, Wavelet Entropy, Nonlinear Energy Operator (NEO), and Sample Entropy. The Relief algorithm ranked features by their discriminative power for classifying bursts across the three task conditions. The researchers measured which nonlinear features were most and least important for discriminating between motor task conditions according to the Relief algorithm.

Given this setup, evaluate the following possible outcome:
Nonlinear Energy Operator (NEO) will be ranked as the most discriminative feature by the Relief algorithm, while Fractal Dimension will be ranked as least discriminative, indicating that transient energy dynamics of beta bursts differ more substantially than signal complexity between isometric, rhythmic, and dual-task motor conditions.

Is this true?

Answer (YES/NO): NO